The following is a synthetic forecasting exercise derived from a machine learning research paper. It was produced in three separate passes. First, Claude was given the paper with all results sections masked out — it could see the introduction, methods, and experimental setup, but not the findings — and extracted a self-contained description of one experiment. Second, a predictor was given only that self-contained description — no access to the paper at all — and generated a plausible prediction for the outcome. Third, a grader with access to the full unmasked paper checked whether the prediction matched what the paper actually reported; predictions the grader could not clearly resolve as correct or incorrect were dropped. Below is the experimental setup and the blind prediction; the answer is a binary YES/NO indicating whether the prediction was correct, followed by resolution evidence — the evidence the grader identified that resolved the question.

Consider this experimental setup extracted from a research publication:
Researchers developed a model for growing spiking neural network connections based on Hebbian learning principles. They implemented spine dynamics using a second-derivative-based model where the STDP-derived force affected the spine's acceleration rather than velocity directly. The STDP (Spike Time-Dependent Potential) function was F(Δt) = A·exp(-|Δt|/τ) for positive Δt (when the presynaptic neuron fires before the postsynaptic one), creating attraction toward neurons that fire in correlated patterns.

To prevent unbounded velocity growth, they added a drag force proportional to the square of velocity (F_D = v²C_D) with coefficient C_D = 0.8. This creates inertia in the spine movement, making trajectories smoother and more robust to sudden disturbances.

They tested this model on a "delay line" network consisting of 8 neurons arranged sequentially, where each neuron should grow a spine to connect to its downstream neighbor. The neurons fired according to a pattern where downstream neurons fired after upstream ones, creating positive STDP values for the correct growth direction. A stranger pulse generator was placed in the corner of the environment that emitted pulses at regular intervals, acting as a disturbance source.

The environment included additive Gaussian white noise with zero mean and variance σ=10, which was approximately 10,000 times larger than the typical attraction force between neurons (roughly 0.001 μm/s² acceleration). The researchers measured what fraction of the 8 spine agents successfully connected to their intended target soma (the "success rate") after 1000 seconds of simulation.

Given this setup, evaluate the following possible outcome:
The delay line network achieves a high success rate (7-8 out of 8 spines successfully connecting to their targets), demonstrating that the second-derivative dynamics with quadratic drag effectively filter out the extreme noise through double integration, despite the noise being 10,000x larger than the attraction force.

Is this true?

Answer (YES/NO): NO